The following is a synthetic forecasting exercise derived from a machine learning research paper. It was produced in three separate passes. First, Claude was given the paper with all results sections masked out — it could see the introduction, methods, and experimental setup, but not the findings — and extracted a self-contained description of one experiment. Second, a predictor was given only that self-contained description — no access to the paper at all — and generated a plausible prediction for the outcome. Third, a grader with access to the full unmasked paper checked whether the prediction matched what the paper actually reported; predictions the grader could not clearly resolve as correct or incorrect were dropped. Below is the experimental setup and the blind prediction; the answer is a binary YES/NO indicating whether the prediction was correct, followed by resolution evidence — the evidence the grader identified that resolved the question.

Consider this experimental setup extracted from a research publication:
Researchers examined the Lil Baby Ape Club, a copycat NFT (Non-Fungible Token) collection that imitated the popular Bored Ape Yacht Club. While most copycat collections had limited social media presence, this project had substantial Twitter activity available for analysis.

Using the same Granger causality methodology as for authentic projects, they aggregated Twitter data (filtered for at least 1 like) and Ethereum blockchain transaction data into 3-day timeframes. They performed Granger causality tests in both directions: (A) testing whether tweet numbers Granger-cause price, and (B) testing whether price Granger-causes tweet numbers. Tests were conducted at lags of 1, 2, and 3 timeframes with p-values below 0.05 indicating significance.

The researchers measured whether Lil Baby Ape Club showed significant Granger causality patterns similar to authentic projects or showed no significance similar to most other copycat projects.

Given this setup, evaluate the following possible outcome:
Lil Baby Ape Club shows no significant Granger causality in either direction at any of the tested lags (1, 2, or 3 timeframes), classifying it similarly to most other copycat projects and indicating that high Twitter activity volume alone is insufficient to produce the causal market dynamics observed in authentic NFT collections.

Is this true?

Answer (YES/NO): NO